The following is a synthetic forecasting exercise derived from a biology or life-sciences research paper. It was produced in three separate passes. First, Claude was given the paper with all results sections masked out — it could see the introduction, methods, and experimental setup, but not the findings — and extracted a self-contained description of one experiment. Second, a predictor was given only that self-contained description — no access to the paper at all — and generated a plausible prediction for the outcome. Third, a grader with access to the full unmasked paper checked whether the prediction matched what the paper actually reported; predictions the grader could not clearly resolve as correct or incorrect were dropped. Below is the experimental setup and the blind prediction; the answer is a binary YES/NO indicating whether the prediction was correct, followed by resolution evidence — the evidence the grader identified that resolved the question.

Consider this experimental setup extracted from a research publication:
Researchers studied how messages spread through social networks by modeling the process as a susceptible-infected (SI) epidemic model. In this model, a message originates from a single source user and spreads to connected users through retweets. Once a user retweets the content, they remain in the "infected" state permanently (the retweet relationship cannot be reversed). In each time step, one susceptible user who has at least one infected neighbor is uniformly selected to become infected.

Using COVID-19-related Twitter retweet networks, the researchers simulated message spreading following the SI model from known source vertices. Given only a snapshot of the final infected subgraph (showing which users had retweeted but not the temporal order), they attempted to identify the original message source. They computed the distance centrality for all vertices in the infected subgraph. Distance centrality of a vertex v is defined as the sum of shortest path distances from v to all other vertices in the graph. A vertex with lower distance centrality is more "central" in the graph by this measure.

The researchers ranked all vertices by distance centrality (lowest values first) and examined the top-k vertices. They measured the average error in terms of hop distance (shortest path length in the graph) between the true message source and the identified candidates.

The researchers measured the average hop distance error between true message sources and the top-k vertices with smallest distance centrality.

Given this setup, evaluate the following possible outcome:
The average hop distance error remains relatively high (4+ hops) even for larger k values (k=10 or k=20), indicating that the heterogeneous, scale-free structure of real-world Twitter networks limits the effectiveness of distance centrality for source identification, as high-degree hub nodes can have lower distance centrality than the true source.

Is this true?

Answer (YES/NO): NO